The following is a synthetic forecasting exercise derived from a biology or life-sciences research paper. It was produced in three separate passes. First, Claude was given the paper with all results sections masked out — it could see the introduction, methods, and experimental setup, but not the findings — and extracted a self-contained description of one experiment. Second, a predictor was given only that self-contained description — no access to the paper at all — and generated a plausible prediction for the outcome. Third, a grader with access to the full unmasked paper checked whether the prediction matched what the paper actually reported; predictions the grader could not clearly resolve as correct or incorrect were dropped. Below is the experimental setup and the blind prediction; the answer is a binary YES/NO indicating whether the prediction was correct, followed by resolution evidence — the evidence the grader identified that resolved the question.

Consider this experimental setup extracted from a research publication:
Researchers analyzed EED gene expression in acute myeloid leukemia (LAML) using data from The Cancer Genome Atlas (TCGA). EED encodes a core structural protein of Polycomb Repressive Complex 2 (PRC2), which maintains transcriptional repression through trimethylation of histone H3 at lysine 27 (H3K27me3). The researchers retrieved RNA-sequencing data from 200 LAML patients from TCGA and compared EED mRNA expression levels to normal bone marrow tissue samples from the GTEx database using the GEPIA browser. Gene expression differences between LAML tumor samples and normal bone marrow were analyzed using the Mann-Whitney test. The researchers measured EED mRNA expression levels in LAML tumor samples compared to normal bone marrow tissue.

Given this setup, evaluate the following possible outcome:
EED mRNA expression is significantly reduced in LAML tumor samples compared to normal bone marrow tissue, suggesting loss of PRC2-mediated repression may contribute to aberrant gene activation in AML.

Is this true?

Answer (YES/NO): NO